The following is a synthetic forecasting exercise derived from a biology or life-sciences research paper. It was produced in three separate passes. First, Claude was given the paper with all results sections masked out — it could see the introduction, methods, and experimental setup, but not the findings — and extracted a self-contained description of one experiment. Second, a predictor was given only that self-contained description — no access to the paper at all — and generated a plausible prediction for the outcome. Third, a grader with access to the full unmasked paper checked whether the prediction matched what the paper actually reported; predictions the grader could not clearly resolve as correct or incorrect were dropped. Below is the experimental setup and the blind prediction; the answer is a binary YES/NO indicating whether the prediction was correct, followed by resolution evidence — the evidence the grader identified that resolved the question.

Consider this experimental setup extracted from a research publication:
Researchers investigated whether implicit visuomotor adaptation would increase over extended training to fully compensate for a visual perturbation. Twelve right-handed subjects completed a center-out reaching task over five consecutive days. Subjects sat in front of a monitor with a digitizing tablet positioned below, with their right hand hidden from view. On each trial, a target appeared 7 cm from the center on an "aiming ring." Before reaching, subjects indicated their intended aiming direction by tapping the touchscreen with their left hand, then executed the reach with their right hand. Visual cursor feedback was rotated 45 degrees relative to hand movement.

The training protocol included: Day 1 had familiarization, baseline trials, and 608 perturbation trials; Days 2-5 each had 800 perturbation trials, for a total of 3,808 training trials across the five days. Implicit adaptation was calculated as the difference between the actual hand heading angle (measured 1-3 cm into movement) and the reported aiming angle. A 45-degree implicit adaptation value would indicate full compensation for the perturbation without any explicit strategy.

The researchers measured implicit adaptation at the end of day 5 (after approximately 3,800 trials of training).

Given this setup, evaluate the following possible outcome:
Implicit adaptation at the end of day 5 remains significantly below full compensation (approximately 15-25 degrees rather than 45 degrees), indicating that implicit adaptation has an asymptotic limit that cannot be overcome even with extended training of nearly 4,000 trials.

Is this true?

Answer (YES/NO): NO